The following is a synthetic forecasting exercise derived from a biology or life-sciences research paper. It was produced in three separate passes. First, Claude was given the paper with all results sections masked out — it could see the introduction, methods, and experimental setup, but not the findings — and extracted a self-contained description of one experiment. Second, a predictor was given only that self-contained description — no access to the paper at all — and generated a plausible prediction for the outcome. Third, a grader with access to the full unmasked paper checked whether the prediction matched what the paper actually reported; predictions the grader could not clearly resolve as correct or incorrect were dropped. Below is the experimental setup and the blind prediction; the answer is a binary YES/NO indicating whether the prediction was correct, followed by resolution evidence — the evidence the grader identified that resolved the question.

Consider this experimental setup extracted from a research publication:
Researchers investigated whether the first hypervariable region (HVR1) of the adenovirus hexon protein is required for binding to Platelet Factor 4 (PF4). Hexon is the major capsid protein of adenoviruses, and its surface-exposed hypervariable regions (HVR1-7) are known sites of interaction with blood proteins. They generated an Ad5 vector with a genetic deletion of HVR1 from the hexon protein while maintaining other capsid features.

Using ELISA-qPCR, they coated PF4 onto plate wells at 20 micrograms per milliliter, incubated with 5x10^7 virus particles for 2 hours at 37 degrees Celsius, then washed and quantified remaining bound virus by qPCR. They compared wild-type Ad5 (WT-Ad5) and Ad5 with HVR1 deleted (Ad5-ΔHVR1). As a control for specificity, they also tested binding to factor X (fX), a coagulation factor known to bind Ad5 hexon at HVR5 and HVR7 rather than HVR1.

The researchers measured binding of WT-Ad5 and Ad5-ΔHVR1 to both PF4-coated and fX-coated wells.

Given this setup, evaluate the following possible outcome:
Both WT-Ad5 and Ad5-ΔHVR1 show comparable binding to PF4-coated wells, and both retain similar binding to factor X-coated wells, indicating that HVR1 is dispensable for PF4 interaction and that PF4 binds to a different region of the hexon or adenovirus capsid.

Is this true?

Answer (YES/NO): NO